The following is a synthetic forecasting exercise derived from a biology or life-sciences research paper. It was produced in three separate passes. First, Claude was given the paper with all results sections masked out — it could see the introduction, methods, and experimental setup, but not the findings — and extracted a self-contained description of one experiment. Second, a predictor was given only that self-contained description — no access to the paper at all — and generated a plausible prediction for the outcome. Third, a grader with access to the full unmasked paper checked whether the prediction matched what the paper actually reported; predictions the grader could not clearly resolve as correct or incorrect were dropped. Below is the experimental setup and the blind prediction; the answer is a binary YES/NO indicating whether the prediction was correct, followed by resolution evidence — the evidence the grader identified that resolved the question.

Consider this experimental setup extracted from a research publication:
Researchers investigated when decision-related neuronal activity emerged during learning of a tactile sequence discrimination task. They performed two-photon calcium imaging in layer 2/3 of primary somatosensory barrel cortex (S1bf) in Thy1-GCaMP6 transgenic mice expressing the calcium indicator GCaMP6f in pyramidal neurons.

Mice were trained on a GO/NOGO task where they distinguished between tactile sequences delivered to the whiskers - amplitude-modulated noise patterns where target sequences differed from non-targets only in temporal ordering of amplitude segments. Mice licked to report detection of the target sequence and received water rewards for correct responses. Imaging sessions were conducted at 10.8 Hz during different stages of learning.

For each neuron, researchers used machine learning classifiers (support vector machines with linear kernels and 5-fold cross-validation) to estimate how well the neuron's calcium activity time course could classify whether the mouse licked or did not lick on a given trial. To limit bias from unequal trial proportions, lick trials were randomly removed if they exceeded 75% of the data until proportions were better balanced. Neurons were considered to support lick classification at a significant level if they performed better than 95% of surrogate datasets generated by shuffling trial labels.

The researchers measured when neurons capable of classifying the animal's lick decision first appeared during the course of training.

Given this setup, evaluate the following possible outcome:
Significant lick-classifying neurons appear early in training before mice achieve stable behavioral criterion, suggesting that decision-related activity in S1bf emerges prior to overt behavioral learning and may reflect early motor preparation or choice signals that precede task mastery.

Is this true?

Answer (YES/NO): NO